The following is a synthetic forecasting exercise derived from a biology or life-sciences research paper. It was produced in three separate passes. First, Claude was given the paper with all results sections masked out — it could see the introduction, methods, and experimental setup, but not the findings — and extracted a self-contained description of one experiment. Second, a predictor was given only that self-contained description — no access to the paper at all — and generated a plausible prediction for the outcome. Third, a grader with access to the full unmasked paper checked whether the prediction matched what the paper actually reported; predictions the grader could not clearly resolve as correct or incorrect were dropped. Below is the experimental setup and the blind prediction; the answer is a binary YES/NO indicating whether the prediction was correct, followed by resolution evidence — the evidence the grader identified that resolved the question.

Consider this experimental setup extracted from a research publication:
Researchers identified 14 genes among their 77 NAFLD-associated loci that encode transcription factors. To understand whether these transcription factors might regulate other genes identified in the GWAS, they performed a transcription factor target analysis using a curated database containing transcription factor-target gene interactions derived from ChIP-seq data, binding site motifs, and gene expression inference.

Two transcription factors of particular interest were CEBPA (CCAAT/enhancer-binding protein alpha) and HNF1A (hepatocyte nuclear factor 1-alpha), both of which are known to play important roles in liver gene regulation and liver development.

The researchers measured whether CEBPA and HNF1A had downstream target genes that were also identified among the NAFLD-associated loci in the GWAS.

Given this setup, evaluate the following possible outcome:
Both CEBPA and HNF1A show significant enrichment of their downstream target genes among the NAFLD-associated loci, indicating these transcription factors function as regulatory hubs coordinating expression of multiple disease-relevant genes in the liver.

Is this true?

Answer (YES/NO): YES